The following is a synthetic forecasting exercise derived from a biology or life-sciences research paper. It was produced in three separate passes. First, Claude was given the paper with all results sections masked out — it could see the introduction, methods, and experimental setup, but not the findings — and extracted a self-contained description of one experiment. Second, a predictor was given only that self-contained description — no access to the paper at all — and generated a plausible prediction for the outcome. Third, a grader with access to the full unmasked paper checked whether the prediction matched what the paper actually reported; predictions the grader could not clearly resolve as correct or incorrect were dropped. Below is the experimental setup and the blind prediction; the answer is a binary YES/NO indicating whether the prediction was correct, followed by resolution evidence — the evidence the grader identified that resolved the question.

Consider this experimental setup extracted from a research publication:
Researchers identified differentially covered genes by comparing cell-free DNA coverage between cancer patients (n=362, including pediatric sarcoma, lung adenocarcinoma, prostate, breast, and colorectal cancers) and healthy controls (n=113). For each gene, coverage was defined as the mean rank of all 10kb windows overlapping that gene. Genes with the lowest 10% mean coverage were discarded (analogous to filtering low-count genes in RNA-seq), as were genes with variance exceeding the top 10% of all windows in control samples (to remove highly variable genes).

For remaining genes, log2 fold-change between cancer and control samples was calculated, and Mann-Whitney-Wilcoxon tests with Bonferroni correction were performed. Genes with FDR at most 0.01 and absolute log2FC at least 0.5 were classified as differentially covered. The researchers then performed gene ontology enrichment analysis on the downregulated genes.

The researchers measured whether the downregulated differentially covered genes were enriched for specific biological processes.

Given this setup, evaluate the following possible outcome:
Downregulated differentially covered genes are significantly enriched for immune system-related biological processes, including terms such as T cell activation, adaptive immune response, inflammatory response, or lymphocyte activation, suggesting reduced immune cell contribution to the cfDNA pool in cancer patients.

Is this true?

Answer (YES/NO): NO